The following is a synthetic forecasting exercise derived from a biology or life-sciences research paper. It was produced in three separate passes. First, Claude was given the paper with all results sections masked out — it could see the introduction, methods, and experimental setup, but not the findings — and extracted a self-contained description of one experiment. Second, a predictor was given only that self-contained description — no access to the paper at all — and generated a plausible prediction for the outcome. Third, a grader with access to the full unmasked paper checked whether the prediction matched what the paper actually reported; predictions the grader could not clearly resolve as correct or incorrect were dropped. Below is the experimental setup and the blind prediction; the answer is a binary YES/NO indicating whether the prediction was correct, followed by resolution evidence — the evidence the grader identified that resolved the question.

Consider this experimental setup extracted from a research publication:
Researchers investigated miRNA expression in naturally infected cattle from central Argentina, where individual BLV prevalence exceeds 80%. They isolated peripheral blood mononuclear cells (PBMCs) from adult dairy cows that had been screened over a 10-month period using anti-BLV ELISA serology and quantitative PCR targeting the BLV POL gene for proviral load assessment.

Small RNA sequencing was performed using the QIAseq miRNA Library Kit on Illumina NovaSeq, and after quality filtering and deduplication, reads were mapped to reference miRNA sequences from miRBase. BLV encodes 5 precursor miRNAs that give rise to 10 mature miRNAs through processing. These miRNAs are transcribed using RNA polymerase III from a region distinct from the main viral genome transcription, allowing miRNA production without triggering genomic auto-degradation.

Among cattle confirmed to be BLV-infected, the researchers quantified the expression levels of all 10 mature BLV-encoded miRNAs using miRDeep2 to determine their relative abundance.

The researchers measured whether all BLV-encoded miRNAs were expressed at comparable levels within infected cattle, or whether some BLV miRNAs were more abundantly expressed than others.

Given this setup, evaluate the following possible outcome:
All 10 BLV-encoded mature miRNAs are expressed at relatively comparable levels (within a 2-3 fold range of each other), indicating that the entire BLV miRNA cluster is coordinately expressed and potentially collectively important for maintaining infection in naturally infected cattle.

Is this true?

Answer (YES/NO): NO